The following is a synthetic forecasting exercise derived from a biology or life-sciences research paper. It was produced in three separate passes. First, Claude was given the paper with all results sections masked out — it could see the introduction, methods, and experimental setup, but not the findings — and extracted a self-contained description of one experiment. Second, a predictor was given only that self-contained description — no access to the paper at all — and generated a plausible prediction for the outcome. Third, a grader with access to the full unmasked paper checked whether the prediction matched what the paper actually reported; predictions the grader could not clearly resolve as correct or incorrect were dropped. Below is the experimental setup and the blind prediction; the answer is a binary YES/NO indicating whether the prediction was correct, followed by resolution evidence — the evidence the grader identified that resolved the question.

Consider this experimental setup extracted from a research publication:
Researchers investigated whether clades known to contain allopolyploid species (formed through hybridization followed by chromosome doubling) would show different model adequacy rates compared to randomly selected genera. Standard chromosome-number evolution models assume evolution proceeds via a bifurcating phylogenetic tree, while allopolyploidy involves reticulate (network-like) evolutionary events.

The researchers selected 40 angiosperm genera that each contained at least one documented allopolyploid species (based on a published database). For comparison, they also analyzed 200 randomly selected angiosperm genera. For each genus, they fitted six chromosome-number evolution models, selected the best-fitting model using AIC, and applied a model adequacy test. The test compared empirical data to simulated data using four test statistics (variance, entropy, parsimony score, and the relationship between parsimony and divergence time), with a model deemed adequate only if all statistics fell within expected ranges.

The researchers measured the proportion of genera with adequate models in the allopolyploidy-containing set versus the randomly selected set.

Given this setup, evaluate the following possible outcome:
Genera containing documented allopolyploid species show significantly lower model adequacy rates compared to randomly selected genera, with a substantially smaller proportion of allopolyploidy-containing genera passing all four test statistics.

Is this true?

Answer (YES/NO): YES